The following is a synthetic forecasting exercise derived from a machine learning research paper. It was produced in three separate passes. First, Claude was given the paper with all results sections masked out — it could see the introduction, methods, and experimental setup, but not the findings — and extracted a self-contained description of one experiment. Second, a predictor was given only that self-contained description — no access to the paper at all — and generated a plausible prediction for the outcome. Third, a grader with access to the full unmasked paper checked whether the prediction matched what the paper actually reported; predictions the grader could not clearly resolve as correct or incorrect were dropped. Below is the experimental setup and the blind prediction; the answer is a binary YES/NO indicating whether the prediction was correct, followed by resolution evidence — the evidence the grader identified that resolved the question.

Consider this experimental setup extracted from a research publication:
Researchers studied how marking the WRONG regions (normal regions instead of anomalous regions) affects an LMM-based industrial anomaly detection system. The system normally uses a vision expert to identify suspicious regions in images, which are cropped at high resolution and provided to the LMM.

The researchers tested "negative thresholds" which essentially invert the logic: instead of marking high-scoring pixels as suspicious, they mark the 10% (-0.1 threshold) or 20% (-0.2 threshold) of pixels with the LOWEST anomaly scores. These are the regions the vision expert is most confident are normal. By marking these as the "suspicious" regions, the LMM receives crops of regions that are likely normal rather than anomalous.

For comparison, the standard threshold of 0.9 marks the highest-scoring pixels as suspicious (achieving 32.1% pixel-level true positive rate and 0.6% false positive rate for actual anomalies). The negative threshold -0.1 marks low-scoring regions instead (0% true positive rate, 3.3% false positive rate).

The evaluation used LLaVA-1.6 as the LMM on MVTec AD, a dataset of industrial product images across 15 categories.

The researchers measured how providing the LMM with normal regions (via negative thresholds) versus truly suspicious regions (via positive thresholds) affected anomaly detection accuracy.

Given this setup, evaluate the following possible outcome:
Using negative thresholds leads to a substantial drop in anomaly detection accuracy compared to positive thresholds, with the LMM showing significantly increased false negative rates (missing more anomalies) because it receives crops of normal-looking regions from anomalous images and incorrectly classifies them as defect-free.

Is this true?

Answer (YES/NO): NO